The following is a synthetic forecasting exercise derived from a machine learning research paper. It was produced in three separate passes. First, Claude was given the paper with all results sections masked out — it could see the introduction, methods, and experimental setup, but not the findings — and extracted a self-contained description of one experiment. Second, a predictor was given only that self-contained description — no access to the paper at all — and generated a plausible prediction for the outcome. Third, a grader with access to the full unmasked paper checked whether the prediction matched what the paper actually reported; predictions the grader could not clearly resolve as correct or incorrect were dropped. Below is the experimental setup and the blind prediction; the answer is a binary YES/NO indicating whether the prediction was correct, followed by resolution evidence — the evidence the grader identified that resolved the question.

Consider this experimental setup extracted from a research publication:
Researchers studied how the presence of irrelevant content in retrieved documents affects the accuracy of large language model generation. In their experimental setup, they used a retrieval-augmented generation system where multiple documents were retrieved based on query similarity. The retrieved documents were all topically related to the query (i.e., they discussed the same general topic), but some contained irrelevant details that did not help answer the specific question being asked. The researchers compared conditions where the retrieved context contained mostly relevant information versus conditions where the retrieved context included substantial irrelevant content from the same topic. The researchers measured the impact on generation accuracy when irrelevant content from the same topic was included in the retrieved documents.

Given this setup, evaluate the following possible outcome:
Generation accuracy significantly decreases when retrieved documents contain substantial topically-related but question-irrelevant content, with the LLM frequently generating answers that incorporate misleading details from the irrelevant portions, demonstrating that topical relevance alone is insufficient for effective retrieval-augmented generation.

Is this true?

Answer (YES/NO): NO